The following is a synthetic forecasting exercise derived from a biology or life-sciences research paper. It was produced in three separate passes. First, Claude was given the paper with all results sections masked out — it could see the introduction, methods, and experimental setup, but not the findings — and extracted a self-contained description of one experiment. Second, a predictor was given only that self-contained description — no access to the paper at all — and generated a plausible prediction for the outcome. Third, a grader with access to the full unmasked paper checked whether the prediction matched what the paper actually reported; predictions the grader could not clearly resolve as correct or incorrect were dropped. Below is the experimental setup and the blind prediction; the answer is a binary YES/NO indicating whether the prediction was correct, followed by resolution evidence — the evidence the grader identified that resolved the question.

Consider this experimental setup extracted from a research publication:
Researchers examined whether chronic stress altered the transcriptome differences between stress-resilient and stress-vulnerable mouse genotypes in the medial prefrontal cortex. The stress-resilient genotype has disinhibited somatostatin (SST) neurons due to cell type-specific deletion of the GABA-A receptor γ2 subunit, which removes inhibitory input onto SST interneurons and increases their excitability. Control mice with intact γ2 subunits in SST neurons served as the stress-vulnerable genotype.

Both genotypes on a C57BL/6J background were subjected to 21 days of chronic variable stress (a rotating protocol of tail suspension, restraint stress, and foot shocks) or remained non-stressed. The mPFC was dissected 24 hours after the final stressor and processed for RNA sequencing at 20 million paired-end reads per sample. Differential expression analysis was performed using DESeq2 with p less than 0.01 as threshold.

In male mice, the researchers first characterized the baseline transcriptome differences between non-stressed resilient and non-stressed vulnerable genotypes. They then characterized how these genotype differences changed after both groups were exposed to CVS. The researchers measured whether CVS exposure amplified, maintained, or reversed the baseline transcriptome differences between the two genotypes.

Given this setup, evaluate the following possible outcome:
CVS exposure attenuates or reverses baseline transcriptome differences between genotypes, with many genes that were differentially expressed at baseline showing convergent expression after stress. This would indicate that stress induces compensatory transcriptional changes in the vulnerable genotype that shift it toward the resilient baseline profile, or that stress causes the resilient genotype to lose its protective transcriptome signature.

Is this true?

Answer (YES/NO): NO